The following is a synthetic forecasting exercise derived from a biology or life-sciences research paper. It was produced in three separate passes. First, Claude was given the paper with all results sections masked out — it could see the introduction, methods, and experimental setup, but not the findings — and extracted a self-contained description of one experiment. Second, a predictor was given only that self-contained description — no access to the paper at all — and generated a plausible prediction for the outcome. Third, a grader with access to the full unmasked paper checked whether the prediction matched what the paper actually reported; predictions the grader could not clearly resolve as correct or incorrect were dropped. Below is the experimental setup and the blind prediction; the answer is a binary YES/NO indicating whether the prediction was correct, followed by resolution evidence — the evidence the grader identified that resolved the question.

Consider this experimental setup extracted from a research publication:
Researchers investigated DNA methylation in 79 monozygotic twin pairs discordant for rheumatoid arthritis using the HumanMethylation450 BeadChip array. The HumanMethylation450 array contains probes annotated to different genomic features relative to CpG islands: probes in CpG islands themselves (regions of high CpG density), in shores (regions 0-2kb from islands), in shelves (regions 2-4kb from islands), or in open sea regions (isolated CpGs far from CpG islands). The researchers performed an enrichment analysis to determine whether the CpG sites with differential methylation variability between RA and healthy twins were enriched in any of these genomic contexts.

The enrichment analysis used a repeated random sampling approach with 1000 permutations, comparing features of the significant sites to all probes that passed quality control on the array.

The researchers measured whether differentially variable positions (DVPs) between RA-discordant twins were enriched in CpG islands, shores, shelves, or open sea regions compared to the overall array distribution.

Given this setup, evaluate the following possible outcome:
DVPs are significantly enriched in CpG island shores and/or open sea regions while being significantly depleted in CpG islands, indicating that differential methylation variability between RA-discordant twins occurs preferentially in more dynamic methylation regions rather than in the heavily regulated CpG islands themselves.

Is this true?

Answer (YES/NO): NO